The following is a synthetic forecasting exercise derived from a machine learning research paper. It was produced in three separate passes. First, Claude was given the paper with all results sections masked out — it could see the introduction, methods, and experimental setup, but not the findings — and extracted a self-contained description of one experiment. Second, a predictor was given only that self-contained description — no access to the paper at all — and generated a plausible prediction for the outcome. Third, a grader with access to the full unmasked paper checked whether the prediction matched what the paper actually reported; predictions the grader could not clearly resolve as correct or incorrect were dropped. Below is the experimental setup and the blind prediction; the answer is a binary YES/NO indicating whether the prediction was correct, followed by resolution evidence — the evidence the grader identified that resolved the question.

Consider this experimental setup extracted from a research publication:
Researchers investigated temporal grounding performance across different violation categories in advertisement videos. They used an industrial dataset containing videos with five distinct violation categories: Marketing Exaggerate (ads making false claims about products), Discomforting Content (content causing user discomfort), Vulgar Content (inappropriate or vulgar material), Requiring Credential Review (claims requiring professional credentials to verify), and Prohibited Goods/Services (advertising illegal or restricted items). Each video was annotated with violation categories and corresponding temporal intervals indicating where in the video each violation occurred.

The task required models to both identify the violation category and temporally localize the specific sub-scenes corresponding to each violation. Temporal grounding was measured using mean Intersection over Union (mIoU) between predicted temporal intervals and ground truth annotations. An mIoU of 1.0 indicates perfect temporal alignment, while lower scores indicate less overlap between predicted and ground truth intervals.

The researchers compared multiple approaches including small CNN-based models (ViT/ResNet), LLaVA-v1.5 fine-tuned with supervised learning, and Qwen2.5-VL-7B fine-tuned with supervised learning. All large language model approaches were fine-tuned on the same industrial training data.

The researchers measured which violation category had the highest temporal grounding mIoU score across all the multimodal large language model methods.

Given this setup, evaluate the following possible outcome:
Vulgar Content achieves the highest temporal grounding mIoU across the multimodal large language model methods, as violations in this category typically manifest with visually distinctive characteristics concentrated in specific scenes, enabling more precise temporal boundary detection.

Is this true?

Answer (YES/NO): NO